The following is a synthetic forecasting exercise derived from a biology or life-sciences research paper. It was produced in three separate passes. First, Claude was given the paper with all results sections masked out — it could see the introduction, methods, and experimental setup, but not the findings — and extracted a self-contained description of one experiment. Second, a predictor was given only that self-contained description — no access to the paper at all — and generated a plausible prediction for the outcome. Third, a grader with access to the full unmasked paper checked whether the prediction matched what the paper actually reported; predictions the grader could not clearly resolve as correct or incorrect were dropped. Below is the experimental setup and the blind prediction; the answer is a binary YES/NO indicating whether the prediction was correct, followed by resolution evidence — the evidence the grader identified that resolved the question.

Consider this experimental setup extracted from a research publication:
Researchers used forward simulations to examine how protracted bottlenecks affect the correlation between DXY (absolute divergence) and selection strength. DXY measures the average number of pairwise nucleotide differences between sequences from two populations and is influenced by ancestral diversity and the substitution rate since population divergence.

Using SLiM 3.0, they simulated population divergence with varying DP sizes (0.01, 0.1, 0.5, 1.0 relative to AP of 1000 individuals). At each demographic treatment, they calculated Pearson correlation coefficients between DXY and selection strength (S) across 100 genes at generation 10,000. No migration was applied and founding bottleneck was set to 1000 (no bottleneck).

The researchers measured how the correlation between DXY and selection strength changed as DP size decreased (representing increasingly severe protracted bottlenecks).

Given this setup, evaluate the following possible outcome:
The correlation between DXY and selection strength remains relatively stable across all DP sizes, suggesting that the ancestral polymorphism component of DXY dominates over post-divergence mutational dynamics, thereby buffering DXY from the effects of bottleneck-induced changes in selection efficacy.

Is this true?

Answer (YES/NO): YES